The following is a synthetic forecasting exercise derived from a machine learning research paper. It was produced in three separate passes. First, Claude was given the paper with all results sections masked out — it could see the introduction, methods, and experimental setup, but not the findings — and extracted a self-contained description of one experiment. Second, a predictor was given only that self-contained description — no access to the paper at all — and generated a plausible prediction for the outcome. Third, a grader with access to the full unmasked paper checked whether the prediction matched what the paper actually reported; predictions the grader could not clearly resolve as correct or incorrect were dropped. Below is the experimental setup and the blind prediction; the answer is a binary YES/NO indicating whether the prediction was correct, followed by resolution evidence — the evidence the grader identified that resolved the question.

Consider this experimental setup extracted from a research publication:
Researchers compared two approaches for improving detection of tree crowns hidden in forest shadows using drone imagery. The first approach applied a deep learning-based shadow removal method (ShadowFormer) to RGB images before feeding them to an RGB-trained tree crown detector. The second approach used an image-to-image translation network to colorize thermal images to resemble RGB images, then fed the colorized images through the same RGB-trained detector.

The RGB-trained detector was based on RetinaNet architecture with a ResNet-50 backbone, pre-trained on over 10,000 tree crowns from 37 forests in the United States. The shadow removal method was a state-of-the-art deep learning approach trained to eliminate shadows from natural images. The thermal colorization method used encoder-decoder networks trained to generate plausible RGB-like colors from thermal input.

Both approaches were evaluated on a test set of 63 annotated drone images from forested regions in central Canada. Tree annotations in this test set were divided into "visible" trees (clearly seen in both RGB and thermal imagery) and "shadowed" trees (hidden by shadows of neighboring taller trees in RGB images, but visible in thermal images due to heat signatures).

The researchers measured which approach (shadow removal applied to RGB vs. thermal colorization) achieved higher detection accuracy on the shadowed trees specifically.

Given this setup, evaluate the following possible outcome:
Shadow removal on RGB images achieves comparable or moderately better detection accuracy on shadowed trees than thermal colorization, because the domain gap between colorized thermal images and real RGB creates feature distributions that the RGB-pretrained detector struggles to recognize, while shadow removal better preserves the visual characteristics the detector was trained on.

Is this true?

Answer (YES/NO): NO